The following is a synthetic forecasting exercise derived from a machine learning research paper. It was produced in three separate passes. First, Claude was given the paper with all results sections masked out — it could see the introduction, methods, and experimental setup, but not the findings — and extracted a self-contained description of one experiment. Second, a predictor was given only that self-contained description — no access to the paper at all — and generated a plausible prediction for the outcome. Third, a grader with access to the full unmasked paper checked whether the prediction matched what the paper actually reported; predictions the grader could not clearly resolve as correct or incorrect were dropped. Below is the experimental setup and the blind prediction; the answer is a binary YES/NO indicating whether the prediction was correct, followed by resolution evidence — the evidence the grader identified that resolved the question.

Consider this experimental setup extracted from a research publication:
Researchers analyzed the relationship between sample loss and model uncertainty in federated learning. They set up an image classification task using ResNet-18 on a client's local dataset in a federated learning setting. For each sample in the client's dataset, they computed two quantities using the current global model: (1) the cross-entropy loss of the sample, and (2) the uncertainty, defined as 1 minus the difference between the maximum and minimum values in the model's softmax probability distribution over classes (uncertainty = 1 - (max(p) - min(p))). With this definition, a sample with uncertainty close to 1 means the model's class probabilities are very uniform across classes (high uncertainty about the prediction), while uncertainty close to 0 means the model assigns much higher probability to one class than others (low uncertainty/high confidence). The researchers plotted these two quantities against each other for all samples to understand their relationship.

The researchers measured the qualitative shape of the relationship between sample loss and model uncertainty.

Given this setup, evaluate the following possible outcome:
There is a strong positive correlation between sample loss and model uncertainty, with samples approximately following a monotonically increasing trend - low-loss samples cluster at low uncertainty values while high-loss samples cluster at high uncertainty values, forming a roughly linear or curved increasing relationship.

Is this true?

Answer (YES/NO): NO